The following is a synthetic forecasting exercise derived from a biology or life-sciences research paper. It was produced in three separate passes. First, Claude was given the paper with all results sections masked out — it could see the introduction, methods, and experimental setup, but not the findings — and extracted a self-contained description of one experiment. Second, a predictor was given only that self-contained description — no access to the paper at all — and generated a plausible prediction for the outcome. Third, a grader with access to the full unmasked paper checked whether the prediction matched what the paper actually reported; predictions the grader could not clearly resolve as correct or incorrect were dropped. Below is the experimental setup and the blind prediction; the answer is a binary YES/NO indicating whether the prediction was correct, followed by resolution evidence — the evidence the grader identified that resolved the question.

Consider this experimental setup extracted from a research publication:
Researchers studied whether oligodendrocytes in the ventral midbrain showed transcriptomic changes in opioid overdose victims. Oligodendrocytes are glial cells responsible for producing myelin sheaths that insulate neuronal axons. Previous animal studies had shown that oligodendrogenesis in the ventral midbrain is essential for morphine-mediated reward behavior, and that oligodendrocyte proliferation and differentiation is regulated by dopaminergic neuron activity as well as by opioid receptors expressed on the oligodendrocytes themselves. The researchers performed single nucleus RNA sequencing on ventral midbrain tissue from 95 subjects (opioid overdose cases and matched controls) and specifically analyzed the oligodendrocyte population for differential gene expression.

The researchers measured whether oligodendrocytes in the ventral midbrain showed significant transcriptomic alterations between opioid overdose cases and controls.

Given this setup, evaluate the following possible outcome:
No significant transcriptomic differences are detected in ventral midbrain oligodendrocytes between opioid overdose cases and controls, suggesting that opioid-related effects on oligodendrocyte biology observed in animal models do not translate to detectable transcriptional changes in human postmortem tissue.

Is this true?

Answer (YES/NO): NO